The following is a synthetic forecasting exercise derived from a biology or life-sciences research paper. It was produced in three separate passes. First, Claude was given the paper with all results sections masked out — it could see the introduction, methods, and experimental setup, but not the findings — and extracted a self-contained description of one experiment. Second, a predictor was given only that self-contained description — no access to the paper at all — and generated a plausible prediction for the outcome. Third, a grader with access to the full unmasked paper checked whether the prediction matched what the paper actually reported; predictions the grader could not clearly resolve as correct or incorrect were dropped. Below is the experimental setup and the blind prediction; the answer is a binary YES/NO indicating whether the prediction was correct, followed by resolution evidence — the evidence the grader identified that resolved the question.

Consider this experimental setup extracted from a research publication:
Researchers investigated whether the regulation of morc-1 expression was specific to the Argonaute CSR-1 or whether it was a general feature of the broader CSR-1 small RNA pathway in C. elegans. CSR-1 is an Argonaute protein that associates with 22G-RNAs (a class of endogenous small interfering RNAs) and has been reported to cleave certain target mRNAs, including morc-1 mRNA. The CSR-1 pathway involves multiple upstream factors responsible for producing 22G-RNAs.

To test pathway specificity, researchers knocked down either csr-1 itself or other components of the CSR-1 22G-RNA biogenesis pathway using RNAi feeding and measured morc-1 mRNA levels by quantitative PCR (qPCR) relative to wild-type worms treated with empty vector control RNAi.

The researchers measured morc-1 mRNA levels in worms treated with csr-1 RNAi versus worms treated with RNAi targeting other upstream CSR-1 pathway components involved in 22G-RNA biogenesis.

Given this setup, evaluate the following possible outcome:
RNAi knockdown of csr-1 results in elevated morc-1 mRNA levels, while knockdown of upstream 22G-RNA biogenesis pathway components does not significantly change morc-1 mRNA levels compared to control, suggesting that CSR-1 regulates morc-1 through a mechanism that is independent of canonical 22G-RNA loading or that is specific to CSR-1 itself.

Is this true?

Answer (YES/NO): YES